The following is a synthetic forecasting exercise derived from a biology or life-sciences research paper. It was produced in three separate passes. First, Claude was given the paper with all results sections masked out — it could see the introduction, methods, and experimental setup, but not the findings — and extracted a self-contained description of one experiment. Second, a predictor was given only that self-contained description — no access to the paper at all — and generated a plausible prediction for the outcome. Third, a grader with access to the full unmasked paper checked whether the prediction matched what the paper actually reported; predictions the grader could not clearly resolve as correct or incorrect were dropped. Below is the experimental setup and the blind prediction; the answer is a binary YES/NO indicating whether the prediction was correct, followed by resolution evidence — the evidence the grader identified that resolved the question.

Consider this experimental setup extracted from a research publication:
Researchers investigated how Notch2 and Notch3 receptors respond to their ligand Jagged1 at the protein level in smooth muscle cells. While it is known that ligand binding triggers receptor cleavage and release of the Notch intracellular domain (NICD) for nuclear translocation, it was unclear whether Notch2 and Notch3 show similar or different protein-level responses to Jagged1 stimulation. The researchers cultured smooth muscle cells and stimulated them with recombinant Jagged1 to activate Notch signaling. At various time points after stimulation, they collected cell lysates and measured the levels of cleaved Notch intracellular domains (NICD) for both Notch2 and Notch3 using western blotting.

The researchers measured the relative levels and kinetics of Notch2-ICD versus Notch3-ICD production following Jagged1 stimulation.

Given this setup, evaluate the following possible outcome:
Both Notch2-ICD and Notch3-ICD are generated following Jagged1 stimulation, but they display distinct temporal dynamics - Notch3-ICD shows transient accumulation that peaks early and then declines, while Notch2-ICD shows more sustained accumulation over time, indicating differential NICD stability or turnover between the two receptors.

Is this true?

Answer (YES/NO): NO